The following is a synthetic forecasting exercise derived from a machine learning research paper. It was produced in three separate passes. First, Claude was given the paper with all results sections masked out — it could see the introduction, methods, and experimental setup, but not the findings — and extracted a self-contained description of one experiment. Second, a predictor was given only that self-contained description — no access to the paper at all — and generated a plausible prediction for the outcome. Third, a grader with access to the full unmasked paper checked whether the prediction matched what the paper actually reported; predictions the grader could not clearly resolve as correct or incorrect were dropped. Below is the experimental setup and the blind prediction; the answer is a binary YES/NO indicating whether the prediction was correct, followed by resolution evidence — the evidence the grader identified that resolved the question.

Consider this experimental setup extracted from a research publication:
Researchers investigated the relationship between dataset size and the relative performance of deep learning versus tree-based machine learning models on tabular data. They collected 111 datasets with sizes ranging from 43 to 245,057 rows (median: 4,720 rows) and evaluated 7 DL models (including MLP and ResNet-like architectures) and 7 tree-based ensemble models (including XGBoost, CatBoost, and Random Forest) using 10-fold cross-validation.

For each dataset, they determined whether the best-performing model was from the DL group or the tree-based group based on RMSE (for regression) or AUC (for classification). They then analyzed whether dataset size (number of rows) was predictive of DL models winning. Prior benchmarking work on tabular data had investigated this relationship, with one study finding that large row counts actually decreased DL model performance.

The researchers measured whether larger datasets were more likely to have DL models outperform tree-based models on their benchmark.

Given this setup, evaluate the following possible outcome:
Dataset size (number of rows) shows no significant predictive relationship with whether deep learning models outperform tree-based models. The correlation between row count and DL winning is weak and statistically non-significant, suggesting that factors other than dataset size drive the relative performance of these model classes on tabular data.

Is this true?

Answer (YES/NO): YES